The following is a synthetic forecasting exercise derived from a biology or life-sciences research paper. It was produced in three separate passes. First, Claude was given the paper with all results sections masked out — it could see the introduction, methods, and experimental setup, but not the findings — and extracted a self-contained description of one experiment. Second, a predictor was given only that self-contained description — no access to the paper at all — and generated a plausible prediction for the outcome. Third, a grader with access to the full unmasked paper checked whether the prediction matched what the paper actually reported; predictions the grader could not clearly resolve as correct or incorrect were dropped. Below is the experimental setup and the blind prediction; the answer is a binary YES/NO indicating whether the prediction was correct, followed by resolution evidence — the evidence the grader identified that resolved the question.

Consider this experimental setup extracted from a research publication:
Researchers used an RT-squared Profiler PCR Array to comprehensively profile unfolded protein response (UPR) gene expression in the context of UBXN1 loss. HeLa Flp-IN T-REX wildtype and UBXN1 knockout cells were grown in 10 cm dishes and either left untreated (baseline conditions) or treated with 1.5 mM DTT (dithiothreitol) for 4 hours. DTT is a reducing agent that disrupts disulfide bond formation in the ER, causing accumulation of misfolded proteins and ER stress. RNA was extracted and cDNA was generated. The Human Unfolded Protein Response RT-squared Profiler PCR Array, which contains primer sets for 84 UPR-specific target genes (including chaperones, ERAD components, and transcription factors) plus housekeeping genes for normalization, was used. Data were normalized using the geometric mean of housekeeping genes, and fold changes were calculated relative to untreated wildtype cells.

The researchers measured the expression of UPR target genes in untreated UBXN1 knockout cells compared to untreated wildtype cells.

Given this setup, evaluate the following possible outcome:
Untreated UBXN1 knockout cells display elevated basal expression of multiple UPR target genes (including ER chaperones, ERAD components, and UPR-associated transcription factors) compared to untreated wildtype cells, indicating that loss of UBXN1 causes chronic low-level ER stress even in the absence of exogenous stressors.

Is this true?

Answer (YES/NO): YES